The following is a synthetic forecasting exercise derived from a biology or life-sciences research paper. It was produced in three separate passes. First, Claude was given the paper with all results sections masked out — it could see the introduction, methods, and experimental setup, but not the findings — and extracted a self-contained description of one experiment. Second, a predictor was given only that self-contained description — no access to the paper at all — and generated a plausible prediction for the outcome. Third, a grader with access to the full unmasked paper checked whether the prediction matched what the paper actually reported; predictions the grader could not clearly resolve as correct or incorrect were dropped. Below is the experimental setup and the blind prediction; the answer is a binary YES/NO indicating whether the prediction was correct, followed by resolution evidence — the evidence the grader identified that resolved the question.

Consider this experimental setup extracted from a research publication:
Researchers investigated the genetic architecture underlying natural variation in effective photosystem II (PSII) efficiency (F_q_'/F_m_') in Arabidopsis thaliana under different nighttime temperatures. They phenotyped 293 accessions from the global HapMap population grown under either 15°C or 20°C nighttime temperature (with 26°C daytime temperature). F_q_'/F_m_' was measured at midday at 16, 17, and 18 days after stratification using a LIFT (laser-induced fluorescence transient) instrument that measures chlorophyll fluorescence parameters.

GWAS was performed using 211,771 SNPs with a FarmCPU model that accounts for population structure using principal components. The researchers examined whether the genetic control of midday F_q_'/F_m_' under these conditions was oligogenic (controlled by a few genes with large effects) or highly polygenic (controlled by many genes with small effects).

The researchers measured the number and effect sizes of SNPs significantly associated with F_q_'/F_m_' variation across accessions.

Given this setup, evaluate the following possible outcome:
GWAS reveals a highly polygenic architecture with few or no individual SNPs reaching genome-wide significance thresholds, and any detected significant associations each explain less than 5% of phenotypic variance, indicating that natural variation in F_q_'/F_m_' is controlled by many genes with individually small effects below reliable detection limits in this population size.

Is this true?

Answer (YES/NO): NO